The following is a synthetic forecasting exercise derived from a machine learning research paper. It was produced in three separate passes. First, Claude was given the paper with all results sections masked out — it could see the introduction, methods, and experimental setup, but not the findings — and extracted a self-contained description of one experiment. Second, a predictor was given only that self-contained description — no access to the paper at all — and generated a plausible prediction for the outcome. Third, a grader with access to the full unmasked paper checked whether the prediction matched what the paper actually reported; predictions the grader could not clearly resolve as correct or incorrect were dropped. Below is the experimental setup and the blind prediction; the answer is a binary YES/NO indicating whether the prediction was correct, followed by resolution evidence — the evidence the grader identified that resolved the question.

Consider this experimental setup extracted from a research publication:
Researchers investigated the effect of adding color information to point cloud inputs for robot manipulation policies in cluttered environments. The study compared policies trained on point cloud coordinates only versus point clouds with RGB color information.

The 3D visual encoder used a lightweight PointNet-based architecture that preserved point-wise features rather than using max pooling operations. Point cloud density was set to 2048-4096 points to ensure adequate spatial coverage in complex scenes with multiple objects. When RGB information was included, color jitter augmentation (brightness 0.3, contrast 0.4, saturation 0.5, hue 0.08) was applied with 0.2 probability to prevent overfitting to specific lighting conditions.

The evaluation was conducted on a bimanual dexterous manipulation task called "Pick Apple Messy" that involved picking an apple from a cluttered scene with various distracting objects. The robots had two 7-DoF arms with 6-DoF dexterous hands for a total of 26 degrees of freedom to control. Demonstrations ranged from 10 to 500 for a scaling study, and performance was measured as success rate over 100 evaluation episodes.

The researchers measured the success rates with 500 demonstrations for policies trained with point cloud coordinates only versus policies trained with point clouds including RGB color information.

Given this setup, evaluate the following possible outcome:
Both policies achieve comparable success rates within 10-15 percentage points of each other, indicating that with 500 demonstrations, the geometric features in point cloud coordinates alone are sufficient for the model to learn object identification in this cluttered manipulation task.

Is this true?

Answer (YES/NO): YES